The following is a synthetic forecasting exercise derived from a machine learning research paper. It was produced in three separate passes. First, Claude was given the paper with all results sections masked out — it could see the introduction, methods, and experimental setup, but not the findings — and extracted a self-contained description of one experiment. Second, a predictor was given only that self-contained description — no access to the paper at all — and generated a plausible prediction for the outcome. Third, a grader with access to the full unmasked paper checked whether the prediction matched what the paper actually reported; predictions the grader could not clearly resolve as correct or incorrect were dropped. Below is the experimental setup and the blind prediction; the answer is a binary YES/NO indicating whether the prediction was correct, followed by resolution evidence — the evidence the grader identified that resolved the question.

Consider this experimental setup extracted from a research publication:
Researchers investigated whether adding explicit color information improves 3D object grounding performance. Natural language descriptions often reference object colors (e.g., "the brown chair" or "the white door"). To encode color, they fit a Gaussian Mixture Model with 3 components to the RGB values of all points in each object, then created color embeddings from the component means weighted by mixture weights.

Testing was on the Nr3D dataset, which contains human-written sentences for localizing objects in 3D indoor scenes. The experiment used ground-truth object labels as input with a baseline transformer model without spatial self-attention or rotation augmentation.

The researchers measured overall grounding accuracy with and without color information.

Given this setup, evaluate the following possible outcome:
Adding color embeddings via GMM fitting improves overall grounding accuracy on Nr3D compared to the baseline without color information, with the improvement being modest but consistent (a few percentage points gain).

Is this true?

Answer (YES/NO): YES